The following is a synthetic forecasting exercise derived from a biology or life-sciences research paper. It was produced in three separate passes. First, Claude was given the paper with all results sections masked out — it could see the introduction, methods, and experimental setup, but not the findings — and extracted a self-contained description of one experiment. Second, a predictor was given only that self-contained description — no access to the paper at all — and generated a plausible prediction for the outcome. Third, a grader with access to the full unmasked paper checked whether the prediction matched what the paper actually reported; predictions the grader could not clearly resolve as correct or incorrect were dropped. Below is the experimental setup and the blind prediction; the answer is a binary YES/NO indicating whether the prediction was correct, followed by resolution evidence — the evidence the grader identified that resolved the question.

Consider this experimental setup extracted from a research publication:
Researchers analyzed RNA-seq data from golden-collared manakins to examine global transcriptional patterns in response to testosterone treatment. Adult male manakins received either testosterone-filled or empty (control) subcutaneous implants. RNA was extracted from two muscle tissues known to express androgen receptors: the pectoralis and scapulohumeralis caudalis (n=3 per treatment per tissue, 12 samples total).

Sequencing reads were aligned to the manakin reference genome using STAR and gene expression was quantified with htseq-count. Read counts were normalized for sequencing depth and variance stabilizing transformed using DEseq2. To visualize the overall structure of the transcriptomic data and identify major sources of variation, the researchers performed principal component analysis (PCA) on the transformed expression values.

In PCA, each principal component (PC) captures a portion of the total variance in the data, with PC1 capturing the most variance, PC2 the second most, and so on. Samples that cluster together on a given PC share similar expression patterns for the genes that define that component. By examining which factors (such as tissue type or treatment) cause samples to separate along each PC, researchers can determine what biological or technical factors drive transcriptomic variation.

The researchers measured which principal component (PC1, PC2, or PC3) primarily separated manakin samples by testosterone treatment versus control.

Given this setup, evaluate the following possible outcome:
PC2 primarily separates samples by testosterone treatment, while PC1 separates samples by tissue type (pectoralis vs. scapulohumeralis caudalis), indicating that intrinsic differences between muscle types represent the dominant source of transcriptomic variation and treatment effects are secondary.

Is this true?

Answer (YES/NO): NO